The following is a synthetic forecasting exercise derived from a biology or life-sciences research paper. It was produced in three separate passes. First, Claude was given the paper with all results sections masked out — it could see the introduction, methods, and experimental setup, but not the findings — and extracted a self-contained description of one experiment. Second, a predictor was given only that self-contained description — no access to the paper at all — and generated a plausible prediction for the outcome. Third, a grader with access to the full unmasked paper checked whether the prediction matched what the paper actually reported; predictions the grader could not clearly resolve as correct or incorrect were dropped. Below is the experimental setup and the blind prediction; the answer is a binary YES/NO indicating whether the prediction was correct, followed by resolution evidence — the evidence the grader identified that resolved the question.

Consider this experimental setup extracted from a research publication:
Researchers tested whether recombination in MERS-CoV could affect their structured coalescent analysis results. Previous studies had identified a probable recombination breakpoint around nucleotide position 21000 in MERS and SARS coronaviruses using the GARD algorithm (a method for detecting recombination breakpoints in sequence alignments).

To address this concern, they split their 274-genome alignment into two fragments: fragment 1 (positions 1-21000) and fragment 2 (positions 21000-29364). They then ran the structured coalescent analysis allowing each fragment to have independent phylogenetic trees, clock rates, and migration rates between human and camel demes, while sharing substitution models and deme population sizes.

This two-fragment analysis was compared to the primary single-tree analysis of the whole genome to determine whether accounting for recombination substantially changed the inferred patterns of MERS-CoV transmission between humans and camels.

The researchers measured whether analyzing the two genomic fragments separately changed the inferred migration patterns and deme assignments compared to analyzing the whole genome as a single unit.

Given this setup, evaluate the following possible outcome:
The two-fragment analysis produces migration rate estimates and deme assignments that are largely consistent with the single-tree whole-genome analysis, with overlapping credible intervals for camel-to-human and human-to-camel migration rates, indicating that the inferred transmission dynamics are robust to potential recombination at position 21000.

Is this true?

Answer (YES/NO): YES